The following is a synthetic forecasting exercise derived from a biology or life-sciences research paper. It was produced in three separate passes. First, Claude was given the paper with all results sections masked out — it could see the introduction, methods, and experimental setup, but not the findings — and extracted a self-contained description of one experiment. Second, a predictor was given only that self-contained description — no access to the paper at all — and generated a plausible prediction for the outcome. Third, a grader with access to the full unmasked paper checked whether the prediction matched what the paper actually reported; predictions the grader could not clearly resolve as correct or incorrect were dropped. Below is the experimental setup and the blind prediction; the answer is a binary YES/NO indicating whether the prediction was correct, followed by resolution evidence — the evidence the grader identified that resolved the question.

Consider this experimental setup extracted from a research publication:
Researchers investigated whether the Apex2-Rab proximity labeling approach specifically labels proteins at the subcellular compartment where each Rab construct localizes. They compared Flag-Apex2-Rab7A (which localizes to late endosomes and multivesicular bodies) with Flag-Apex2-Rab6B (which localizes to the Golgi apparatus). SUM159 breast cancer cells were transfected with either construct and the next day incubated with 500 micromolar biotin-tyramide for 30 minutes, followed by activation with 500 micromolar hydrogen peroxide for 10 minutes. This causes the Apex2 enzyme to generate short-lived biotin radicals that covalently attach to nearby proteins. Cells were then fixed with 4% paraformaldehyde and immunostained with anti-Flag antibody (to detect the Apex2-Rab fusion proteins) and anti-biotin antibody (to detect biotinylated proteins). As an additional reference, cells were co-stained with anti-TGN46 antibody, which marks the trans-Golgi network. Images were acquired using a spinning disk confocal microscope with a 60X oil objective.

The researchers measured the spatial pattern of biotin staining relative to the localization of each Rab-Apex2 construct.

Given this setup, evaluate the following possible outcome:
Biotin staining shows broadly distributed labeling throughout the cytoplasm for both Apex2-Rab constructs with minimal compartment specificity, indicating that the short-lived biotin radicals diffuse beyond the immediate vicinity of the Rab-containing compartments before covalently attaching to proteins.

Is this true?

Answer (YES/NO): NO